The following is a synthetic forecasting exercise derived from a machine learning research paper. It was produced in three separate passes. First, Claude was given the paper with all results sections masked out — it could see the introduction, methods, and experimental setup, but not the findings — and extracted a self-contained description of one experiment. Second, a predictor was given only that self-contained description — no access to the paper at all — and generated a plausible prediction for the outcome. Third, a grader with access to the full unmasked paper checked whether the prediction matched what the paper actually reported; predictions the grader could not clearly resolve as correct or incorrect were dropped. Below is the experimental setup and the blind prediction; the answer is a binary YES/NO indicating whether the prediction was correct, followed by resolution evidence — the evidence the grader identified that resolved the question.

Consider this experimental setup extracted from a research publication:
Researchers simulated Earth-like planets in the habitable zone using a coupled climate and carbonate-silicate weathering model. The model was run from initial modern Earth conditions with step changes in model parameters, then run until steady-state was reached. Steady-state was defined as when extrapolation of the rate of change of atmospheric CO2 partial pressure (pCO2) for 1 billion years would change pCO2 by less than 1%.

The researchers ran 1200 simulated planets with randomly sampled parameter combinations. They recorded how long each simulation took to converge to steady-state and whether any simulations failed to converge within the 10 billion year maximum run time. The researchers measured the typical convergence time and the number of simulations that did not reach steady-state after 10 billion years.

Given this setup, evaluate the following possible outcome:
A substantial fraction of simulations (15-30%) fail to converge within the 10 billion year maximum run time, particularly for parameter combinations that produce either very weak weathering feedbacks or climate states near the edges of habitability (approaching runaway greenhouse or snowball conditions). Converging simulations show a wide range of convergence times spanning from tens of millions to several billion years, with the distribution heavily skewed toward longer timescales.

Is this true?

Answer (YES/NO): NO